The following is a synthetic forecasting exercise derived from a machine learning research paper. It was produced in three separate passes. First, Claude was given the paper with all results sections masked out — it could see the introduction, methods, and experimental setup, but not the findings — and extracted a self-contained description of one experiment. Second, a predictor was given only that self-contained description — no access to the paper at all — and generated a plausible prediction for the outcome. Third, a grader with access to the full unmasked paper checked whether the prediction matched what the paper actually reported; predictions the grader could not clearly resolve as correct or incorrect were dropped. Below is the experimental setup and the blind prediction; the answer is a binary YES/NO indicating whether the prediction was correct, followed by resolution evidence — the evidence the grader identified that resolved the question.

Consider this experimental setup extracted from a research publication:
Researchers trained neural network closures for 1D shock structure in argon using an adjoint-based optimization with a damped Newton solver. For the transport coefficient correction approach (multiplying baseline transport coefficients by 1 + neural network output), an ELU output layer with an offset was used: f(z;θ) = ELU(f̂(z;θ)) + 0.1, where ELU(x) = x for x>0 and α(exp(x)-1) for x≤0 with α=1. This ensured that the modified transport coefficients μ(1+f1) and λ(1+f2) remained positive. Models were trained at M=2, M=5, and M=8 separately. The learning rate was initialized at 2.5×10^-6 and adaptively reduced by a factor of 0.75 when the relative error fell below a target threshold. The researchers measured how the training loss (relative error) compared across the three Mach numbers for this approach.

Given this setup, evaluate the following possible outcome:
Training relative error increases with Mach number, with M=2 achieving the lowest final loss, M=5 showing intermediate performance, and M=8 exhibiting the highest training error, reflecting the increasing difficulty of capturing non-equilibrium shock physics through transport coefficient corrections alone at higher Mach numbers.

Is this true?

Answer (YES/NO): NO